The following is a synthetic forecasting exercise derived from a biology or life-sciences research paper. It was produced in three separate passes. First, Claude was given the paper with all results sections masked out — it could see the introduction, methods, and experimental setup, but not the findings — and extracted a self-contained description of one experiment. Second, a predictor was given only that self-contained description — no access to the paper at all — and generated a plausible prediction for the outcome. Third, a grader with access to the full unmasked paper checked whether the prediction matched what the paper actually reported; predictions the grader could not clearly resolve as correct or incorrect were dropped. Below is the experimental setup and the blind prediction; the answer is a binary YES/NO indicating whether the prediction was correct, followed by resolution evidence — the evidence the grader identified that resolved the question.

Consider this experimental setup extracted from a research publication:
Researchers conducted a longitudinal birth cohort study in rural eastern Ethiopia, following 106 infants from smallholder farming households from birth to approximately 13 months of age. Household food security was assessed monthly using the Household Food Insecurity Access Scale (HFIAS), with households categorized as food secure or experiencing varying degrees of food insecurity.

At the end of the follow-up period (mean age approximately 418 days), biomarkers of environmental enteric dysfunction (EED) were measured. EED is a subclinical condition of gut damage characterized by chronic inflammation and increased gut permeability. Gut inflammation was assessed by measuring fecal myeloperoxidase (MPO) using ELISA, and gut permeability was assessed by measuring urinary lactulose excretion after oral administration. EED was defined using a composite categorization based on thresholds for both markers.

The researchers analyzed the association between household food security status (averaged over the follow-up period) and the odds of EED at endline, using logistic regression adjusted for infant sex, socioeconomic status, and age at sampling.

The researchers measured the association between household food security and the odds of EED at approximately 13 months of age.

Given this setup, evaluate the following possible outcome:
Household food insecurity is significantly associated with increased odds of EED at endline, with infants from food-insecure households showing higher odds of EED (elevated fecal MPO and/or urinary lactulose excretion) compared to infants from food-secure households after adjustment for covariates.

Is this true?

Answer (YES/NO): YES